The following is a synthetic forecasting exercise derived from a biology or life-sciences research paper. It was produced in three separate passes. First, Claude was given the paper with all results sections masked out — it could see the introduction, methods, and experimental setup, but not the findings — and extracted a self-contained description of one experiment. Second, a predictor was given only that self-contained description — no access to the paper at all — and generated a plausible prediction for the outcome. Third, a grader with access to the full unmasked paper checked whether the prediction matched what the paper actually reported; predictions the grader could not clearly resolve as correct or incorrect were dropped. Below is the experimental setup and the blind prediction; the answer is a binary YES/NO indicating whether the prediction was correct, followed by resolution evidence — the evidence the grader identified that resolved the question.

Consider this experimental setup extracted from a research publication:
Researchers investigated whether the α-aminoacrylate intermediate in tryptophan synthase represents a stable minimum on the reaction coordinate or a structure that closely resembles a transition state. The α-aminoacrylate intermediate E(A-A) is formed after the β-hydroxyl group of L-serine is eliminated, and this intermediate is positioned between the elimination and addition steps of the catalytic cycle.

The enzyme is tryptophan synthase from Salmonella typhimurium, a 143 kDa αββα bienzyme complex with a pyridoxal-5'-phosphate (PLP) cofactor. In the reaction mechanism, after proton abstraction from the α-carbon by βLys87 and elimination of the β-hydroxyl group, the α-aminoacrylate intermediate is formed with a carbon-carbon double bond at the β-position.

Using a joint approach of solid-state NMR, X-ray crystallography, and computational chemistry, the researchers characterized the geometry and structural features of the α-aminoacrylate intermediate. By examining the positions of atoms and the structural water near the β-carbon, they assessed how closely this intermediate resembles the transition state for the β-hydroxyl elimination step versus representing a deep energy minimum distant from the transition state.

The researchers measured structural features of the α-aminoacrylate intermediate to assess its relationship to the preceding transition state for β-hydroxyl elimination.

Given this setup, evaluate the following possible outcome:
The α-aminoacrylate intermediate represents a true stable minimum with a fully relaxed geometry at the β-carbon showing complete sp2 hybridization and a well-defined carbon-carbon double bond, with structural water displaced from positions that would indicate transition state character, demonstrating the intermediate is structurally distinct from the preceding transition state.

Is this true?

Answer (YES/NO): NO